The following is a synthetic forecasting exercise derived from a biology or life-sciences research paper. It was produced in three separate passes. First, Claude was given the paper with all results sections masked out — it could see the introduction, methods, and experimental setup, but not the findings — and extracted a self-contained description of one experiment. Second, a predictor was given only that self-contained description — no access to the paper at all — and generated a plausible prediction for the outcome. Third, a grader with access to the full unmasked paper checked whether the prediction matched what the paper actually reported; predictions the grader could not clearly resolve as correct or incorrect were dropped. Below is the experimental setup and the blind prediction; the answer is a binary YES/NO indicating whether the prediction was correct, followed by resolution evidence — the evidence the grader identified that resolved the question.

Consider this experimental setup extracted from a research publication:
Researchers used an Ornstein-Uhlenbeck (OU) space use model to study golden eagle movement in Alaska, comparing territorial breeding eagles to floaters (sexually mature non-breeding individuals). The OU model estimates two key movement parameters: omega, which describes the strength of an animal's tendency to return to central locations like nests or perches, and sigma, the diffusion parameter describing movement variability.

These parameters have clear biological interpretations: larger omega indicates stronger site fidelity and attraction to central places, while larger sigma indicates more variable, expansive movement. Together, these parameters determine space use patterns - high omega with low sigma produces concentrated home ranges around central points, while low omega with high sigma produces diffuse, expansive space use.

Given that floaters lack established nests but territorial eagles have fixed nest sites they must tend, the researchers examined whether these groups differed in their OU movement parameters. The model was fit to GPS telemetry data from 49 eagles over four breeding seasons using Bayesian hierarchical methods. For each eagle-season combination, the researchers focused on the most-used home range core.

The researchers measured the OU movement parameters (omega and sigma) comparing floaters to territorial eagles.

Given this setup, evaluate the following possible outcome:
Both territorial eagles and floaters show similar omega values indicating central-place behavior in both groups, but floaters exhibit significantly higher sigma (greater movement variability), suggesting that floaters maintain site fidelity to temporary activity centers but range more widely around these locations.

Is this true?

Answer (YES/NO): NO